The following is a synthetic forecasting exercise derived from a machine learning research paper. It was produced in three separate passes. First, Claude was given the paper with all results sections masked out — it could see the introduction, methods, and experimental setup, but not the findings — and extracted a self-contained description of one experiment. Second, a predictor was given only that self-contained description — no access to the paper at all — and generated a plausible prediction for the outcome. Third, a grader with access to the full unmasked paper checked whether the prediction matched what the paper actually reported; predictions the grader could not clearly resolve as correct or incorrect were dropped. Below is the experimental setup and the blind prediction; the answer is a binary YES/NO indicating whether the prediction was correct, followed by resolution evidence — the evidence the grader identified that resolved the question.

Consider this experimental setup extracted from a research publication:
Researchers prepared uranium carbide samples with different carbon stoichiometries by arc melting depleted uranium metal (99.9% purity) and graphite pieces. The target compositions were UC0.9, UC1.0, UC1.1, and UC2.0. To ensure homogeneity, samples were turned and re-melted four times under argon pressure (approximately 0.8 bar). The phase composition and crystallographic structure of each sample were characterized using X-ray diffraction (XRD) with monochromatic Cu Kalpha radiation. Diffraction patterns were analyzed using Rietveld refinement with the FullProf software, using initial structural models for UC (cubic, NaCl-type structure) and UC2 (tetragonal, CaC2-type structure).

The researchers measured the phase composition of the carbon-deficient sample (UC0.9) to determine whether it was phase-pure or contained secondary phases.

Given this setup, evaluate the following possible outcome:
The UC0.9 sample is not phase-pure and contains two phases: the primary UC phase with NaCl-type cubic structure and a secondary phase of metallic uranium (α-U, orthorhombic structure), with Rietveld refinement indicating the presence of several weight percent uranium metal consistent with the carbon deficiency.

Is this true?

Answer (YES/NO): YES